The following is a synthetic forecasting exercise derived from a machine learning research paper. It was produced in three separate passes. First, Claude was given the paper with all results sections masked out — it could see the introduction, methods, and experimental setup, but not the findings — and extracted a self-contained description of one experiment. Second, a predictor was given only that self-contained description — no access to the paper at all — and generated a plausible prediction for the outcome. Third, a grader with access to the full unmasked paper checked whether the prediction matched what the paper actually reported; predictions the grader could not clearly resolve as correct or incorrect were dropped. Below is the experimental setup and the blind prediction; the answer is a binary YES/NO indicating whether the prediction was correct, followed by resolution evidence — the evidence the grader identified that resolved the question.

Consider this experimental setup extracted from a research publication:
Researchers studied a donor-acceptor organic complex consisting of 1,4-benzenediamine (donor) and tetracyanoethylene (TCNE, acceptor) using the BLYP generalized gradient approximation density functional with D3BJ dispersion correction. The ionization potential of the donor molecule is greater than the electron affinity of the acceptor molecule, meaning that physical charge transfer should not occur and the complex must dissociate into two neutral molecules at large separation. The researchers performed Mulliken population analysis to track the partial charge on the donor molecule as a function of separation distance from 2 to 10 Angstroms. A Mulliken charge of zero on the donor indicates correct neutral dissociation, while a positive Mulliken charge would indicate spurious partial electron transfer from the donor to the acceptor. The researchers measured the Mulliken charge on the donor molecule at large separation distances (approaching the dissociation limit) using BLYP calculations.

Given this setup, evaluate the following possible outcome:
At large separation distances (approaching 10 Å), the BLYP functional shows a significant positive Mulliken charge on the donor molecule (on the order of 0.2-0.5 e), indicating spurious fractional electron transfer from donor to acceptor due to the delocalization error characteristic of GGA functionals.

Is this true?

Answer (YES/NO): YES